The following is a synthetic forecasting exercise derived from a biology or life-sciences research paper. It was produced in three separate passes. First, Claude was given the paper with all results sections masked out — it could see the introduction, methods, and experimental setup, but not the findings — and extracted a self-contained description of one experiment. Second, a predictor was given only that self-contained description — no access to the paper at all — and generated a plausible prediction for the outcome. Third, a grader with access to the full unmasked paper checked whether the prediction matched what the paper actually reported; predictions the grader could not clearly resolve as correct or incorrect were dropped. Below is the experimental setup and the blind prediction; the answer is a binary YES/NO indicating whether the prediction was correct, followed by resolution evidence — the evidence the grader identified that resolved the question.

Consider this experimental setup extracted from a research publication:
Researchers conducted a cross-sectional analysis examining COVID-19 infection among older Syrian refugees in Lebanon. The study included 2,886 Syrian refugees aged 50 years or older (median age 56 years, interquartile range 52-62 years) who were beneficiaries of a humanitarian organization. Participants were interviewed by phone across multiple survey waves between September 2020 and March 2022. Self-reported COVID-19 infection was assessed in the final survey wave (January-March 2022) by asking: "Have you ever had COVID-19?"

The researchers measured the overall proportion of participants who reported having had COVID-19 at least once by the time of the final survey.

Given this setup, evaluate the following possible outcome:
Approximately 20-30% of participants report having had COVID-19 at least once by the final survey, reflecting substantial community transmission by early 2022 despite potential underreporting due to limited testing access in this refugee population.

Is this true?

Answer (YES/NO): NO